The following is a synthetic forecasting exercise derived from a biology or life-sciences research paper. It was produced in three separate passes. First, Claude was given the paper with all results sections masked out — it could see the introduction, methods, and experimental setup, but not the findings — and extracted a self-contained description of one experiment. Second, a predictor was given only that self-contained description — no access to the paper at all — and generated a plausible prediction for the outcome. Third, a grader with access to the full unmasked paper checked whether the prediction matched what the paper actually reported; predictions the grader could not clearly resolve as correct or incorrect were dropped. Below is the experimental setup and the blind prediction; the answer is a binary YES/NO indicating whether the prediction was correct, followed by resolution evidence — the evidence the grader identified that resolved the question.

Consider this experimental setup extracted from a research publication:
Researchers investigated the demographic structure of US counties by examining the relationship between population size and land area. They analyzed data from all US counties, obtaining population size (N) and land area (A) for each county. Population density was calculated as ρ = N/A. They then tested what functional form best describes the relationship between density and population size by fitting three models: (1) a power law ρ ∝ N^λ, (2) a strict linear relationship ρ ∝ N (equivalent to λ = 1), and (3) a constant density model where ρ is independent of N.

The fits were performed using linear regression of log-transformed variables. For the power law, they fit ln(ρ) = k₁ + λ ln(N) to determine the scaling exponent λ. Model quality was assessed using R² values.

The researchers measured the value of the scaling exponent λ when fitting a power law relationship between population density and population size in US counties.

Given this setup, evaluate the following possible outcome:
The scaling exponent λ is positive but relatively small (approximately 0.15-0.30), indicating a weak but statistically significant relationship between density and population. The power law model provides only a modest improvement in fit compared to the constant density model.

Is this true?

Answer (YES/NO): NO